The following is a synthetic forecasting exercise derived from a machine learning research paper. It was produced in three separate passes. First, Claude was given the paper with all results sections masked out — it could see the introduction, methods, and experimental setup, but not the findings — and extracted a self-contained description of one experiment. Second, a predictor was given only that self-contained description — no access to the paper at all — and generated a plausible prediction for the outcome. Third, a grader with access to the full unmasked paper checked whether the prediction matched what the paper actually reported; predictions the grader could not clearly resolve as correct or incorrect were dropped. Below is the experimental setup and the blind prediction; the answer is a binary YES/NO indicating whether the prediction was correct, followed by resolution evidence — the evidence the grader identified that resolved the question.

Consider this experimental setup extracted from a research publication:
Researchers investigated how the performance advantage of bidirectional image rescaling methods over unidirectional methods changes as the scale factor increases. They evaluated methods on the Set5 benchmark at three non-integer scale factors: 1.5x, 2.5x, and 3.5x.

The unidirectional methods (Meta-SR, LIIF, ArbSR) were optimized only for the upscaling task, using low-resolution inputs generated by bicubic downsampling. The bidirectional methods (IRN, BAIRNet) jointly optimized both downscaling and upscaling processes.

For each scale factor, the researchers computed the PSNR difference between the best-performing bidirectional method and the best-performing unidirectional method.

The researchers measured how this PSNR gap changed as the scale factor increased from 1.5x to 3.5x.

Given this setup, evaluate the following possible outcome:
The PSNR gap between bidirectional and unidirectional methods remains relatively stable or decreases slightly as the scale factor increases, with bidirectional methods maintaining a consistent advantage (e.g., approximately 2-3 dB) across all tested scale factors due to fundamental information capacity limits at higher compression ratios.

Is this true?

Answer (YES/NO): NO